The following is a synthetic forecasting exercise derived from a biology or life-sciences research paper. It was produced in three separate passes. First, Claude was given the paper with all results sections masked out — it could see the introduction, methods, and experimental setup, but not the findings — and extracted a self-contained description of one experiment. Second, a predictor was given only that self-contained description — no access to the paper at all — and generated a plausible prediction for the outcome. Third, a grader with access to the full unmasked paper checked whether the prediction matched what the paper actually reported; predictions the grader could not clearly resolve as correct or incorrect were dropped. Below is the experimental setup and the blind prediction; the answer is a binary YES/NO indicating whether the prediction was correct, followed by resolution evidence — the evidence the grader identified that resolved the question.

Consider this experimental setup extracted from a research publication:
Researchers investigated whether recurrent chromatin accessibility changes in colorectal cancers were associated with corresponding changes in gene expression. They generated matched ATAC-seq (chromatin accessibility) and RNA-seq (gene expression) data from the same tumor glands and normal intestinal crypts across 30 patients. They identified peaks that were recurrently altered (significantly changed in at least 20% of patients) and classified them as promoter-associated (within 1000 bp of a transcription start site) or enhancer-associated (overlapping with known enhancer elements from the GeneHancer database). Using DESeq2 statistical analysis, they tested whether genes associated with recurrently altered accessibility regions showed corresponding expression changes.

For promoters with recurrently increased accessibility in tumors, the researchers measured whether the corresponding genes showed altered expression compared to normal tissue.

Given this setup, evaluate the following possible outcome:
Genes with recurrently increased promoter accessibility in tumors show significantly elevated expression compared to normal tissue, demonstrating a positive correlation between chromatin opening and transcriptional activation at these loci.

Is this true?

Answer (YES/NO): YES